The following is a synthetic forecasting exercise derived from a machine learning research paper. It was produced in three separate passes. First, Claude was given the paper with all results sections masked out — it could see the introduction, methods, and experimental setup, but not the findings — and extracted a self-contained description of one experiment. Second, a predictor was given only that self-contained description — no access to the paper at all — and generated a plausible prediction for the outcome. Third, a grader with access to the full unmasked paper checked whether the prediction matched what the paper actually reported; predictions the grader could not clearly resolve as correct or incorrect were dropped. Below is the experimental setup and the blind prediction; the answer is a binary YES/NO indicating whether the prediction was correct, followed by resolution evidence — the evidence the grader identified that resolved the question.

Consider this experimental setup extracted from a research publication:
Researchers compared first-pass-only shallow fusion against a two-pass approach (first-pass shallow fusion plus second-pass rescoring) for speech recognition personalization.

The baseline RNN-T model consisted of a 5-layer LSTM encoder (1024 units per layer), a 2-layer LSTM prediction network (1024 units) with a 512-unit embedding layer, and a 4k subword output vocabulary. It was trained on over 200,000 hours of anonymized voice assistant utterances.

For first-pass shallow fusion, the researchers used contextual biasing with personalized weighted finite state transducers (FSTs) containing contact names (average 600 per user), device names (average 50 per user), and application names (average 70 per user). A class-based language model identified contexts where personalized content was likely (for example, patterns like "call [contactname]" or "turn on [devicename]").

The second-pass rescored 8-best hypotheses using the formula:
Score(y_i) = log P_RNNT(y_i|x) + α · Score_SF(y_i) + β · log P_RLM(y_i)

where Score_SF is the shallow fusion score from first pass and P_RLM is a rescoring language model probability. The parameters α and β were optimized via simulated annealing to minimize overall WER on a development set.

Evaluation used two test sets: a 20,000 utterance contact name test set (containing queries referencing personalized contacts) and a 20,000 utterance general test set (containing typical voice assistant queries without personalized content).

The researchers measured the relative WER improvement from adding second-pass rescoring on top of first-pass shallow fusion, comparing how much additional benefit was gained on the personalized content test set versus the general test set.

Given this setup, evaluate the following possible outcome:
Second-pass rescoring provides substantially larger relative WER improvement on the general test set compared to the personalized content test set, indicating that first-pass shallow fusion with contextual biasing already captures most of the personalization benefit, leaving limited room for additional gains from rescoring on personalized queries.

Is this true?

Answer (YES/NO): NO